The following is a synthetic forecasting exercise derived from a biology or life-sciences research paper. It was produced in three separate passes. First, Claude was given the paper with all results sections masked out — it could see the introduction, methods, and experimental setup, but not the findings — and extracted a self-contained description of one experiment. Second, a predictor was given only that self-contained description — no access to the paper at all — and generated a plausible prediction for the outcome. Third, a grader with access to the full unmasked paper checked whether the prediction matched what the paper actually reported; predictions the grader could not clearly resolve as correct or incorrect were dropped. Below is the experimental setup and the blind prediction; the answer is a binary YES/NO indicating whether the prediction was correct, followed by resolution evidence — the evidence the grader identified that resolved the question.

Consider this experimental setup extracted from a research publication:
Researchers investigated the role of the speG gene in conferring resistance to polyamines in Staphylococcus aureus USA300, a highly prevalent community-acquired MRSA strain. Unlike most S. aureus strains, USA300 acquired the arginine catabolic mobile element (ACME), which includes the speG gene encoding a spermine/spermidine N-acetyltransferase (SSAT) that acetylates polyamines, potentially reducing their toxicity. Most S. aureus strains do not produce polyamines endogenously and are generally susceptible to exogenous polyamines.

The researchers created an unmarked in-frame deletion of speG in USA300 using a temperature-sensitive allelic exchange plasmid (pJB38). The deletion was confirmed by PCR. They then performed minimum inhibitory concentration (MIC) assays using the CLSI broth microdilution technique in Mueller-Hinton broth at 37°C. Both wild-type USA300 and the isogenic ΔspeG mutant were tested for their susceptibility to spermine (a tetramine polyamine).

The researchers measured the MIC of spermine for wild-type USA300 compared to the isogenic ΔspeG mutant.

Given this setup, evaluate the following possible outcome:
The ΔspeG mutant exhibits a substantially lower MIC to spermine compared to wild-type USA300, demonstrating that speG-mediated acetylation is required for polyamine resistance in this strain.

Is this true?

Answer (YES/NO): YES